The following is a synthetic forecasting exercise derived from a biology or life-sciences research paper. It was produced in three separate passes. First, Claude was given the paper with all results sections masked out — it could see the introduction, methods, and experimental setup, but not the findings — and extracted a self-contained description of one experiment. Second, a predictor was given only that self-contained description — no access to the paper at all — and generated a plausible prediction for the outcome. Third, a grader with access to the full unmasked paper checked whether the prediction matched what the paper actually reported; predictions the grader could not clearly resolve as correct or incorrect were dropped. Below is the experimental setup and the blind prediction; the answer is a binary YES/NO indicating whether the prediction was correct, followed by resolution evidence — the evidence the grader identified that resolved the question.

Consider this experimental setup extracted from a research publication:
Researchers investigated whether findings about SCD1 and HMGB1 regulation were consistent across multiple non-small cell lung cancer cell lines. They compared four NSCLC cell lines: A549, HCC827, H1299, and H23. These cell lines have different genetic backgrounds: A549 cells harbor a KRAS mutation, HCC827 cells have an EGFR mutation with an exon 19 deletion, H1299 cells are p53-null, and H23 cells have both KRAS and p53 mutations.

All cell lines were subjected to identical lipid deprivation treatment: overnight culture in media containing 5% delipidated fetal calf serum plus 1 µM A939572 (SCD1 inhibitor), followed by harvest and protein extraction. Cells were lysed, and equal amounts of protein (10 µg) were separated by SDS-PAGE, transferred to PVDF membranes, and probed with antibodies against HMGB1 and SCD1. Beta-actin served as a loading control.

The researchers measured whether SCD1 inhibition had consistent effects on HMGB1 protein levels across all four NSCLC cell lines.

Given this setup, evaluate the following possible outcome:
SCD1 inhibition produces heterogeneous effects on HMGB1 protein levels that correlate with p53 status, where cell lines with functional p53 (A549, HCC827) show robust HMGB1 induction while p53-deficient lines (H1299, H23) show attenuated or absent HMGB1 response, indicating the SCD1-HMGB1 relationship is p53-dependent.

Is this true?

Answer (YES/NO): NO